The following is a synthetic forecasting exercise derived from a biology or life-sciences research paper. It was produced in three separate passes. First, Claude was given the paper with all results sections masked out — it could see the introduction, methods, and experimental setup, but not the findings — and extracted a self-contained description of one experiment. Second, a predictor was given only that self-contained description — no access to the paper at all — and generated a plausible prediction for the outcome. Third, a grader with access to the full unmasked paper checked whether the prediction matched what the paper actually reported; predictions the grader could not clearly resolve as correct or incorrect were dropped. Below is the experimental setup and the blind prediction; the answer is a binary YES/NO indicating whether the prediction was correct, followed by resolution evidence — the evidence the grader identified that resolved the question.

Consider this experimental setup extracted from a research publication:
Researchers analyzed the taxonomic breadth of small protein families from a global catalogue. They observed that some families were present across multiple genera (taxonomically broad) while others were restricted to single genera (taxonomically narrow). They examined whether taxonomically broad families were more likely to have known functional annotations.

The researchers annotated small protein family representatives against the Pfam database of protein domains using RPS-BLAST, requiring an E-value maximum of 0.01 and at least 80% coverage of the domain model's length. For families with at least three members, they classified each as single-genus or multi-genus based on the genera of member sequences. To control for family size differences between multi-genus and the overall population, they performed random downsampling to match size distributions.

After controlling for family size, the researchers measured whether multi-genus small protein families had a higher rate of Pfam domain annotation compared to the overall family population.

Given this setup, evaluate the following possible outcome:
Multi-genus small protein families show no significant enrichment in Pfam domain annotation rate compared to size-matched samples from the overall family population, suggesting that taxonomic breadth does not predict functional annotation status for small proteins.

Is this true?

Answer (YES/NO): NO